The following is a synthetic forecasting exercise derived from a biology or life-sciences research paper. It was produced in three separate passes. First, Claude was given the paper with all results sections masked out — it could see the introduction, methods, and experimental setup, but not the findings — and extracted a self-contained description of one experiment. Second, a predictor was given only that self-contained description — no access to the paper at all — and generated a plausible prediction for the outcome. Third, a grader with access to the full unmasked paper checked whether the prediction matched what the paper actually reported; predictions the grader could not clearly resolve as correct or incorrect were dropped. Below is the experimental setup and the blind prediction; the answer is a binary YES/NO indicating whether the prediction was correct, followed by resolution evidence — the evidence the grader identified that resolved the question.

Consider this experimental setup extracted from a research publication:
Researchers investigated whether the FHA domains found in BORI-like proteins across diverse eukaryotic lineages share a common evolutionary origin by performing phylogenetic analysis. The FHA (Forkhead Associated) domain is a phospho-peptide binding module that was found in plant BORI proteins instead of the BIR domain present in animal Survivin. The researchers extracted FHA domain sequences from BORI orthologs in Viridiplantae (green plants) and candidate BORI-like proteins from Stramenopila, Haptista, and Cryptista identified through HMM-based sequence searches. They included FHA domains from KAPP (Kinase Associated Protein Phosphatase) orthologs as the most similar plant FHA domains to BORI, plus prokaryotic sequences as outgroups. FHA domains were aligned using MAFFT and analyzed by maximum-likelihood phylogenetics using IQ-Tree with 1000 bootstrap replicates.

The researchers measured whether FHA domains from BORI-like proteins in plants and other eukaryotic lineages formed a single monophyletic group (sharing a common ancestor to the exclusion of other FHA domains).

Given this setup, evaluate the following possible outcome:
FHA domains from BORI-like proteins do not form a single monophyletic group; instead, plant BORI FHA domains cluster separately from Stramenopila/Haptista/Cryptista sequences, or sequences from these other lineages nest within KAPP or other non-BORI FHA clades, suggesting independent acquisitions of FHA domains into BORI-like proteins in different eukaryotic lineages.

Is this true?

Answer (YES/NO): YES